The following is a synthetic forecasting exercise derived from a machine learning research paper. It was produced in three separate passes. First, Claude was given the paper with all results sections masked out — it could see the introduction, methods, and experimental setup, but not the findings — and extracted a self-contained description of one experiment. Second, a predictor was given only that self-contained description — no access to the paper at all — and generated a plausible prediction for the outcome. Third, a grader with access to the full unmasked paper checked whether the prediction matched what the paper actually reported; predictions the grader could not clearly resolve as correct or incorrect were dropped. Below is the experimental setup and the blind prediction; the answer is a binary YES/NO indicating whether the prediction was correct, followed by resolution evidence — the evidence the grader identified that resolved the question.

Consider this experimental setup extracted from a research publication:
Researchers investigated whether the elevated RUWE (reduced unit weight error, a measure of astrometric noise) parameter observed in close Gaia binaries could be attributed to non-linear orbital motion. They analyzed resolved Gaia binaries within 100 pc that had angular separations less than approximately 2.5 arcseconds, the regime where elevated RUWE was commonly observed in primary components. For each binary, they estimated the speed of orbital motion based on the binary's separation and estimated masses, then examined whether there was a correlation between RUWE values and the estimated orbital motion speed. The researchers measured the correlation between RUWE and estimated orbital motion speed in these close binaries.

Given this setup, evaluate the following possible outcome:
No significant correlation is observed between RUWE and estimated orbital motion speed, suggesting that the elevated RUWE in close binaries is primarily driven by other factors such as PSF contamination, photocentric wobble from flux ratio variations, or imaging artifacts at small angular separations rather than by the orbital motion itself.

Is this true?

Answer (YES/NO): YES